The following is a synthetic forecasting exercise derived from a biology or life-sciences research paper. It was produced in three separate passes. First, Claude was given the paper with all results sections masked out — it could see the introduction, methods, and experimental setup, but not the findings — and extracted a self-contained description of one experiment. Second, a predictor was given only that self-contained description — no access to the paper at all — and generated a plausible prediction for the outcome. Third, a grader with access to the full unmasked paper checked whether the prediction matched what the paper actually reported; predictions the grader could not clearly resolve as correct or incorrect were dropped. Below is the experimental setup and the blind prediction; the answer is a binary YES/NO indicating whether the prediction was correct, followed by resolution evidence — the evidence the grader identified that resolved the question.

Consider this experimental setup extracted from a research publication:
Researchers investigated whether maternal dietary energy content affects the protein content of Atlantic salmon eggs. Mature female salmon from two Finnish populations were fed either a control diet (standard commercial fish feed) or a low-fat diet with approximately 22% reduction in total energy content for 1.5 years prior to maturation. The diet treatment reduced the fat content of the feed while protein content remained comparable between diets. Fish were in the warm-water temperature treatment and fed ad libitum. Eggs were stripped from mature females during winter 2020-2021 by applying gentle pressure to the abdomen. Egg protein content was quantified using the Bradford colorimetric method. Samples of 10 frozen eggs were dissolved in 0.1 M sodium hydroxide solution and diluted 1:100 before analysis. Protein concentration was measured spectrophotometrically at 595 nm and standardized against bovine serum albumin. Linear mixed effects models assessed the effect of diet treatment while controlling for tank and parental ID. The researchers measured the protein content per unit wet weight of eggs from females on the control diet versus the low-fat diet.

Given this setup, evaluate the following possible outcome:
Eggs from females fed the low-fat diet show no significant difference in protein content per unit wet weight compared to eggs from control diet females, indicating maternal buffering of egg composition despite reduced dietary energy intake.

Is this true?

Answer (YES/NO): YES